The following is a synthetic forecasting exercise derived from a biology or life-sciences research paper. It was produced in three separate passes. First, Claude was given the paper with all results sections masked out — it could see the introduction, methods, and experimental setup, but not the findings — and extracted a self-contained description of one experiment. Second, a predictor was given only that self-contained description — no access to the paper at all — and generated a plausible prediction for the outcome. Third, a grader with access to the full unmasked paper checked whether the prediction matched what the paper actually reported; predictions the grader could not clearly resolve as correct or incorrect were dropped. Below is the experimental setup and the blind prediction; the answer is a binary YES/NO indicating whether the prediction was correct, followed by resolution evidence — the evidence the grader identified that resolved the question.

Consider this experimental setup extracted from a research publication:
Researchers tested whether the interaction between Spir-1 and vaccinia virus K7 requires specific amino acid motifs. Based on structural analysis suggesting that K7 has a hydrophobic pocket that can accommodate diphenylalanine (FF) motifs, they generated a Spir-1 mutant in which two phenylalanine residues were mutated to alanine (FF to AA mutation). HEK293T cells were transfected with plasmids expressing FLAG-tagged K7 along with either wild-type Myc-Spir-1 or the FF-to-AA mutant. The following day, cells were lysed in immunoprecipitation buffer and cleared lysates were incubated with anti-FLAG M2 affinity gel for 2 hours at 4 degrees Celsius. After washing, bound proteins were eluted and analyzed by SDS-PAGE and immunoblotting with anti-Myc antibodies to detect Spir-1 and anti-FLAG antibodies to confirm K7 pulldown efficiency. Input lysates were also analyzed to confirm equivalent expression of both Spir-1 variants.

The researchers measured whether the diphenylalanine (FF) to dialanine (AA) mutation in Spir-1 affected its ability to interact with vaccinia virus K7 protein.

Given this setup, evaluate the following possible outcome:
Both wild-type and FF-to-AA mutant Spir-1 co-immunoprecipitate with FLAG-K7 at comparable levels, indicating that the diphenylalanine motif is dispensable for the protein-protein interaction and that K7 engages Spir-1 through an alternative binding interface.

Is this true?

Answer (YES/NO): NO